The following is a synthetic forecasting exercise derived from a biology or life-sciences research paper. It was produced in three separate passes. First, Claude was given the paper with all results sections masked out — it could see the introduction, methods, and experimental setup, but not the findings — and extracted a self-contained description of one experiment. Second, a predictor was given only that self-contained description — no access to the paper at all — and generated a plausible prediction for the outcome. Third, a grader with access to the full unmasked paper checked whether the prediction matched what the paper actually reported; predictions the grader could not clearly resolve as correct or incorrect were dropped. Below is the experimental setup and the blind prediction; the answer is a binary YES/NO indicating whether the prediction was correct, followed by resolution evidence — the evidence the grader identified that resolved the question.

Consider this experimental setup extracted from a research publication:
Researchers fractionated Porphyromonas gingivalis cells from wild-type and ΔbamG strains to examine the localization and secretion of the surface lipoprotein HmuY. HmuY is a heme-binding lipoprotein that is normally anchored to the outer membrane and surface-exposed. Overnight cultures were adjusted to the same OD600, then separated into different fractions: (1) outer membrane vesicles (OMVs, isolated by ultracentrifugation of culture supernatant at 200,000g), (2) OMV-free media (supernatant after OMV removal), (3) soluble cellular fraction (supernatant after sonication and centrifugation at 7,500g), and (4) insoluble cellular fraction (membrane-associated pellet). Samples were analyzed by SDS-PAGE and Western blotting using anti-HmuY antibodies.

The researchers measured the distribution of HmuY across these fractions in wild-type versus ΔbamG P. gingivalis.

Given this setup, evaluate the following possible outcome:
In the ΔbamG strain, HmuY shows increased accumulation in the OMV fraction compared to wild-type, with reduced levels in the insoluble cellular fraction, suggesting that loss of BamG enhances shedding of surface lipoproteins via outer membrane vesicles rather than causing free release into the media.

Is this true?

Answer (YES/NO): NO